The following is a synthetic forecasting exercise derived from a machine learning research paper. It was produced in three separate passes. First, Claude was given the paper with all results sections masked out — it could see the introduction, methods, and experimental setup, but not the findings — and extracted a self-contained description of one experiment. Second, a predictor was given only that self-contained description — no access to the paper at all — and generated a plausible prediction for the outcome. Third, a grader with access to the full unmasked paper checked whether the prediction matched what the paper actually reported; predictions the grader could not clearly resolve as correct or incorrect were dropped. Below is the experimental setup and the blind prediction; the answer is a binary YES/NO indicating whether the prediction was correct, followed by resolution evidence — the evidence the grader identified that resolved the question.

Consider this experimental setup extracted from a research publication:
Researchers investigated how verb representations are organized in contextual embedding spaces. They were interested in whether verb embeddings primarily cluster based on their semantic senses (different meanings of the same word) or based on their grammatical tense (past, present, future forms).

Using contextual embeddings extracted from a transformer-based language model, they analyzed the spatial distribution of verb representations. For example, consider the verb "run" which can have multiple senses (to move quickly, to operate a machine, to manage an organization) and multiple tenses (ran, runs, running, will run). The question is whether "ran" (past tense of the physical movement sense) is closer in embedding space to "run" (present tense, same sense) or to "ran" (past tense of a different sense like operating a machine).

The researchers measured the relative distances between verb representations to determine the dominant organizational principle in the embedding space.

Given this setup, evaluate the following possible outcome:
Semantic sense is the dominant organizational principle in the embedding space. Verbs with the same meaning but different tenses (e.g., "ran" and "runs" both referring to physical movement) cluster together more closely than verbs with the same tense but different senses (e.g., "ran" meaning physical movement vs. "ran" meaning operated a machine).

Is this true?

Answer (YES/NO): NO